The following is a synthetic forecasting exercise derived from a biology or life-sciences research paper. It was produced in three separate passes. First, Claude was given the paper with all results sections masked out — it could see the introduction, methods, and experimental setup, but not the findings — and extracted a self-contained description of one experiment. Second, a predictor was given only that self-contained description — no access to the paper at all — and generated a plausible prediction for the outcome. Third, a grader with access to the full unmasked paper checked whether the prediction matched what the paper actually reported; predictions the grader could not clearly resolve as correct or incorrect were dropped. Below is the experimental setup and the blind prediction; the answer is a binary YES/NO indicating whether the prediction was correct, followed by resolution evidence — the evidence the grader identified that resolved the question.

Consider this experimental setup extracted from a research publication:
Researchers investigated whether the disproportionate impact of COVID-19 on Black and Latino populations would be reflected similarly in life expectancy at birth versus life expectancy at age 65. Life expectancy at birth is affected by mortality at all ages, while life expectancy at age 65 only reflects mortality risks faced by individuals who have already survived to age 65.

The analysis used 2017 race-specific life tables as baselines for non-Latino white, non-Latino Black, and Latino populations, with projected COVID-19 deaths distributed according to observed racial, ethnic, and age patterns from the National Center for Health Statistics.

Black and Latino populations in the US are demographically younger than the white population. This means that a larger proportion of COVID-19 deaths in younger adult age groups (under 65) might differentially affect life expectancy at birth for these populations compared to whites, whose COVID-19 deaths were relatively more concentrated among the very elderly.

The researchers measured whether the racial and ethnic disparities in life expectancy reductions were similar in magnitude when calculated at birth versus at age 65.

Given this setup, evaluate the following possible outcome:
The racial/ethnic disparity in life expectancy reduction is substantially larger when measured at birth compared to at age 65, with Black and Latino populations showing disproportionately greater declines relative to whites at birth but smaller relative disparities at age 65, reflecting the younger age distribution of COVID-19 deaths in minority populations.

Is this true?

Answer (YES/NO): YES